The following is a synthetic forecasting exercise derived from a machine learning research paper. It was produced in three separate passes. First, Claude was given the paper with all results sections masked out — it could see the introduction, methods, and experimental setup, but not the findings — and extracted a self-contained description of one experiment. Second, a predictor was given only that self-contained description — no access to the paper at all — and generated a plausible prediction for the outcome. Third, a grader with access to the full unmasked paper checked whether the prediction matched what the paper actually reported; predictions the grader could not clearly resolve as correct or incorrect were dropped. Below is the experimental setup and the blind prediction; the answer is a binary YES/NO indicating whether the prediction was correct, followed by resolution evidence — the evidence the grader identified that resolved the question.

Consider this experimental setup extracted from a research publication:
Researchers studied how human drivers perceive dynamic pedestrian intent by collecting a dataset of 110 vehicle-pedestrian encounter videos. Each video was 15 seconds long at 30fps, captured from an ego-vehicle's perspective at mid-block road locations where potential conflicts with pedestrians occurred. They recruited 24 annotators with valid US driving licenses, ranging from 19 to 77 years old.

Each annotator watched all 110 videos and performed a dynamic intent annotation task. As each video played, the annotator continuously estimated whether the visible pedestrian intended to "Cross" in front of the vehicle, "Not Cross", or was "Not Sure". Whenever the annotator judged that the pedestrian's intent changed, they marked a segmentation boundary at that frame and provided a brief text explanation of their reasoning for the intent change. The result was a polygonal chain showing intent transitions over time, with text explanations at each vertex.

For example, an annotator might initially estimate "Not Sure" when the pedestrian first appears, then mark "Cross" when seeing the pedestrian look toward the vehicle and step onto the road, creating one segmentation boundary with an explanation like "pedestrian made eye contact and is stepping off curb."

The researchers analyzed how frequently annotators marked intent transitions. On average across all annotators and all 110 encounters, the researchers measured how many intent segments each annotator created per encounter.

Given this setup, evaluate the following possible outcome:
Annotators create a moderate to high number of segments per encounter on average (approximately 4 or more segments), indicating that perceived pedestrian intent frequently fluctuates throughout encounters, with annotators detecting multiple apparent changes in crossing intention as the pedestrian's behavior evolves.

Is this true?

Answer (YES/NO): NO